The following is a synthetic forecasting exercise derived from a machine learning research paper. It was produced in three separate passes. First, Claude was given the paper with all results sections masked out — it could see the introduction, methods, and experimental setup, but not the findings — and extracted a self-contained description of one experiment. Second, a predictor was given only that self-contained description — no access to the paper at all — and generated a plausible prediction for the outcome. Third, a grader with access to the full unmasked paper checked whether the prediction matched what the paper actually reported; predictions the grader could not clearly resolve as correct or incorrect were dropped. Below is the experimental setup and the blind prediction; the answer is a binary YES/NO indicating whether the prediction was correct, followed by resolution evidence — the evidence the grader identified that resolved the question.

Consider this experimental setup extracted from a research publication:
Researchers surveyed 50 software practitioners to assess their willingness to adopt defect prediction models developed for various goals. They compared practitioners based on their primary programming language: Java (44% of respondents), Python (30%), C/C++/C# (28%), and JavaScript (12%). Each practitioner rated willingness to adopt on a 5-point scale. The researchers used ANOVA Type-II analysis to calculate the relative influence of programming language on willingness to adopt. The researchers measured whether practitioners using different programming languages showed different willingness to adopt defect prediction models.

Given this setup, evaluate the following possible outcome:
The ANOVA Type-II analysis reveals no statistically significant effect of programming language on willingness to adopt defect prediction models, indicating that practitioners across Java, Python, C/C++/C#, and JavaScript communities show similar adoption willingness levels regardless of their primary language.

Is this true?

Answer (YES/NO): NO